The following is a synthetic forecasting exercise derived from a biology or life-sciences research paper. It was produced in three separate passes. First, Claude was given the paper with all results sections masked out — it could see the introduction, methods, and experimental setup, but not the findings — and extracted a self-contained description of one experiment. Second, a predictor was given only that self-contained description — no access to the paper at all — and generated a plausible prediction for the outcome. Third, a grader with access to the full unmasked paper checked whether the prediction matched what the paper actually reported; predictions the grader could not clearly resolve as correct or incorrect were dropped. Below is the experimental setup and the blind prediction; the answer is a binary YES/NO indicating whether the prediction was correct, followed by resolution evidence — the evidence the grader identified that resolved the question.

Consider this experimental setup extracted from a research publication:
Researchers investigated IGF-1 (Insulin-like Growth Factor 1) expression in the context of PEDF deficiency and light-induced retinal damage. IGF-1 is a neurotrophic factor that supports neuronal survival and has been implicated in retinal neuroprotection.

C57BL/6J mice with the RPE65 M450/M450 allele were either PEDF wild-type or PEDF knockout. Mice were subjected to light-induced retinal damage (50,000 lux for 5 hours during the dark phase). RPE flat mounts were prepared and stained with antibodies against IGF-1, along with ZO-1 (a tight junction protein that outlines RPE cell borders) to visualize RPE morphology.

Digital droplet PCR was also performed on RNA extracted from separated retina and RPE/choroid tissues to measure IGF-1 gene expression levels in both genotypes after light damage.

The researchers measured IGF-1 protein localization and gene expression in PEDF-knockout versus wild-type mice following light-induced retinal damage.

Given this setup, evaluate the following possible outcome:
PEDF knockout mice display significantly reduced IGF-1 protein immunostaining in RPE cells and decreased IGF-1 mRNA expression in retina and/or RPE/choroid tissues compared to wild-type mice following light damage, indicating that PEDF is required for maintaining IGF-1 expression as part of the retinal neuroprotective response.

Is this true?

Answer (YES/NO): NO